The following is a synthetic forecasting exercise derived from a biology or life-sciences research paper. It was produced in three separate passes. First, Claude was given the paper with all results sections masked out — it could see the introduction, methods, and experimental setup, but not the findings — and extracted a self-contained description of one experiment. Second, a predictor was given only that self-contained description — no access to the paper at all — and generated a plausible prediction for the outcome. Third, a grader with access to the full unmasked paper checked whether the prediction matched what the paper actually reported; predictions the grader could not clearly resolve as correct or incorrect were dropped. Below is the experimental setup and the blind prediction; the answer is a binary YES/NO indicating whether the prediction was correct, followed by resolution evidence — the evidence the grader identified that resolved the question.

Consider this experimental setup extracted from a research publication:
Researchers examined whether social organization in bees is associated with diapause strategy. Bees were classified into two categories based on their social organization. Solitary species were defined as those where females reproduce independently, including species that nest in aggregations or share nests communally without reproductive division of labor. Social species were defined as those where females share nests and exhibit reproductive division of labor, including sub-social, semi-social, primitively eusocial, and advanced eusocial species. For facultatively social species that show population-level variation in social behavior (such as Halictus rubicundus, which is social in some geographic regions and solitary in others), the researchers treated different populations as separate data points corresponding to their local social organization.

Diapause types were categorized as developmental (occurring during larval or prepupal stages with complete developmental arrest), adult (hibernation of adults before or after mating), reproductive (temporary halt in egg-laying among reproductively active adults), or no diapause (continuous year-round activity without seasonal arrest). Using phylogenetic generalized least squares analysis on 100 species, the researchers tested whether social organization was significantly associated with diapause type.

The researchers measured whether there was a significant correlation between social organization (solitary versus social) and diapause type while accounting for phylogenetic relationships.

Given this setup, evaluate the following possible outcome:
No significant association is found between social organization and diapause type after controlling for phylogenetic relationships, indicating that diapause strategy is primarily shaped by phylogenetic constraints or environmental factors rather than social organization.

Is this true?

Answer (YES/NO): NO